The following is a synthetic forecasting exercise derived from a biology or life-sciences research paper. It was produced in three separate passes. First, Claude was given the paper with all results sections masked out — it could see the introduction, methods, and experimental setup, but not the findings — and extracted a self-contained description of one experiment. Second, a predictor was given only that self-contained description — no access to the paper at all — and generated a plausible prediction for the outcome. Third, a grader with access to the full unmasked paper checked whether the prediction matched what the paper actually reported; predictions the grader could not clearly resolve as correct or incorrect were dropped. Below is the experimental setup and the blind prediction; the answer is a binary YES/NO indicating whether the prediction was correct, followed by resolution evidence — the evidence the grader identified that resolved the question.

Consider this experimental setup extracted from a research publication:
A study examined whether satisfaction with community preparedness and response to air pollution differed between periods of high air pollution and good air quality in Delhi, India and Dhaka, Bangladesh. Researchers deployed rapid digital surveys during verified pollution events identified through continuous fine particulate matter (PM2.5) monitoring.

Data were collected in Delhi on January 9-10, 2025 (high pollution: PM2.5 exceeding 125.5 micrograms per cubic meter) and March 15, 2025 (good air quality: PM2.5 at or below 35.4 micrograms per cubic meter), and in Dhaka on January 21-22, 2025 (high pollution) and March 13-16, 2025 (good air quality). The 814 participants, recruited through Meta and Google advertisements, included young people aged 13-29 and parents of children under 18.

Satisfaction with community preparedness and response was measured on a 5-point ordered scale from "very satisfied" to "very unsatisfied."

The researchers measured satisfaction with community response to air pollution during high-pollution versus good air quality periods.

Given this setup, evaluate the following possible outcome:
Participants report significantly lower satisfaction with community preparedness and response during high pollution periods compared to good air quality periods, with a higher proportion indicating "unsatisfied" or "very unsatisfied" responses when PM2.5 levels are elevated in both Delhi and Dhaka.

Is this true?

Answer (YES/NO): NO